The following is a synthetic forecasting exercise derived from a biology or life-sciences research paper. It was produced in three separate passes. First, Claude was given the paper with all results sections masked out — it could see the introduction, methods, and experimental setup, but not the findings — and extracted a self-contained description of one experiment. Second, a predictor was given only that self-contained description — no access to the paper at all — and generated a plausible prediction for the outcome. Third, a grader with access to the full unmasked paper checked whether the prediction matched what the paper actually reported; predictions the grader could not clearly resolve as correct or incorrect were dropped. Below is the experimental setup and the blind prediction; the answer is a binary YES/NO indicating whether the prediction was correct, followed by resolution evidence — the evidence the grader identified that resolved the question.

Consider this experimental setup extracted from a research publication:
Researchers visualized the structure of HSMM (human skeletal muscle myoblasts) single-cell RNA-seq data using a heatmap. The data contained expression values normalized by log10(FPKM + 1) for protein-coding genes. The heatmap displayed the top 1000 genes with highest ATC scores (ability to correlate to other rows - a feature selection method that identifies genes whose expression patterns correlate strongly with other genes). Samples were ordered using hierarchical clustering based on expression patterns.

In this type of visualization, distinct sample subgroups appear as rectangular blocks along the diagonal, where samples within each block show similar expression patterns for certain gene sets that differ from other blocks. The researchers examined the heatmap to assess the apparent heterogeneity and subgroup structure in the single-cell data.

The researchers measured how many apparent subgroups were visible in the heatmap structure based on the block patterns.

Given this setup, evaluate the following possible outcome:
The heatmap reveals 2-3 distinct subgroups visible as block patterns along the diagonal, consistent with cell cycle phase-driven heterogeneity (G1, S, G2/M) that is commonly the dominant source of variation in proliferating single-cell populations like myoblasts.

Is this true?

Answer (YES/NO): NO